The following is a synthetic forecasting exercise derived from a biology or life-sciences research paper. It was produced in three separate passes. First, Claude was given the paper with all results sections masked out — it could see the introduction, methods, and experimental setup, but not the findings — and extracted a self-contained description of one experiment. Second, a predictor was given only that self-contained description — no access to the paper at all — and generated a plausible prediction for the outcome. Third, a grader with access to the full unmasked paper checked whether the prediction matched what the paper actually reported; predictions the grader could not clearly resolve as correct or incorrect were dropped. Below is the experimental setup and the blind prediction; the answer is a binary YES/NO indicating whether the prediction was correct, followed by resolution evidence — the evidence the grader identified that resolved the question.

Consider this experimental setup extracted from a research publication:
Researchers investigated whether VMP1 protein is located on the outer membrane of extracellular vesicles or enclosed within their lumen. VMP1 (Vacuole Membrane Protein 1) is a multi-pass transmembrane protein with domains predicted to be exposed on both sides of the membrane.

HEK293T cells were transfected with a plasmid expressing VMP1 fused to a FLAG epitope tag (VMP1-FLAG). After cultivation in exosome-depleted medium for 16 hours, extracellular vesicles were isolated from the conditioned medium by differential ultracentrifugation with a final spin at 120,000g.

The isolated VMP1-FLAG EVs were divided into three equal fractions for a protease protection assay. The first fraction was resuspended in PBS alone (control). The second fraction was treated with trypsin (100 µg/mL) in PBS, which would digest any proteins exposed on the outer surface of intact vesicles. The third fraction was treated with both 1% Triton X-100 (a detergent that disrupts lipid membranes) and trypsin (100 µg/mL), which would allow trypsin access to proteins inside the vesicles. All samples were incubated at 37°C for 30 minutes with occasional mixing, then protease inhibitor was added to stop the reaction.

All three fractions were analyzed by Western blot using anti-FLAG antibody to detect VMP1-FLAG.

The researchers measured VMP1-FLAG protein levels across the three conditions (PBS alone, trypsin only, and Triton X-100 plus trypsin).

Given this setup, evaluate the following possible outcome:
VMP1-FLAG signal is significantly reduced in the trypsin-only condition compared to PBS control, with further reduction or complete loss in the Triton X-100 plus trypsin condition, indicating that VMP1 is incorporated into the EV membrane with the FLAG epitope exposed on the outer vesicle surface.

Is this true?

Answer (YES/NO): YES